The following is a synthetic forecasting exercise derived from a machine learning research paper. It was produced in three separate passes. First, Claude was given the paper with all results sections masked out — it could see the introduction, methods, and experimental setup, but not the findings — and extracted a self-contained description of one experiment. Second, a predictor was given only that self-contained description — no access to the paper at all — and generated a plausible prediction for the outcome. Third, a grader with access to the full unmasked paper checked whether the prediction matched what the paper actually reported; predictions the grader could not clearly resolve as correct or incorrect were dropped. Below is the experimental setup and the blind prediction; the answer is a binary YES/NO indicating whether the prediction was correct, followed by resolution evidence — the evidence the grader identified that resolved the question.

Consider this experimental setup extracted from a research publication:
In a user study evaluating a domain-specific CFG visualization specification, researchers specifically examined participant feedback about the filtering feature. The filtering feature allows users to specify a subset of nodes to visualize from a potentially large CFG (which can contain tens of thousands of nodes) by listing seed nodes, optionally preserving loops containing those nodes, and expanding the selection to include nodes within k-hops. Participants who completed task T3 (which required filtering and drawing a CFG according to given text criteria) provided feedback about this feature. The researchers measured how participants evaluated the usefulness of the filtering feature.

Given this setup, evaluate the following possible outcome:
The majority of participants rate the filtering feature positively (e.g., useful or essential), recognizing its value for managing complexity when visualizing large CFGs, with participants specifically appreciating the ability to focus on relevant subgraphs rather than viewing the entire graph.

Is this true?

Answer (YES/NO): YES